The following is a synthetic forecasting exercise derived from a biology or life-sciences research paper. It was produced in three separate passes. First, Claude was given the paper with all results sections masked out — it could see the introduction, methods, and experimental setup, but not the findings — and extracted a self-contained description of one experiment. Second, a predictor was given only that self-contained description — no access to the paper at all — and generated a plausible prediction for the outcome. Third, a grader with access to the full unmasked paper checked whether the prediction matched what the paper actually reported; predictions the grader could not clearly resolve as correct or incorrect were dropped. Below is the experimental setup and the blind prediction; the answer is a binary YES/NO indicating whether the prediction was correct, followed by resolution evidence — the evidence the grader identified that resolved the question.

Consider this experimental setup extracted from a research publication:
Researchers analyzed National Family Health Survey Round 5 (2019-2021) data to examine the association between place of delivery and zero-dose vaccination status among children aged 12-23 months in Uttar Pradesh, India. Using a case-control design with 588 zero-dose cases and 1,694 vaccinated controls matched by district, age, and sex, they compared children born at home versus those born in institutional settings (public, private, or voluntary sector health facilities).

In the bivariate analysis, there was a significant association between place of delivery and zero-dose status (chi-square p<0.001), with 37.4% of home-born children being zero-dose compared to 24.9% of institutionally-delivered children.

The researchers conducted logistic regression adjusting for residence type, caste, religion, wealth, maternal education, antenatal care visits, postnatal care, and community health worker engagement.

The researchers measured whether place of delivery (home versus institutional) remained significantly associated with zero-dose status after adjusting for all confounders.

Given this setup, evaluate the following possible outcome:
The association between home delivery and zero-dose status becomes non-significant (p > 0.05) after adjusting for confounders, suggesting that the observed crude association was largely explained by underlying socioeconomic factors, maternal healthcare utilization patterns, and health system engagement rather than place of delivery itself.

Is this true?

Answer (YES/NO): YES